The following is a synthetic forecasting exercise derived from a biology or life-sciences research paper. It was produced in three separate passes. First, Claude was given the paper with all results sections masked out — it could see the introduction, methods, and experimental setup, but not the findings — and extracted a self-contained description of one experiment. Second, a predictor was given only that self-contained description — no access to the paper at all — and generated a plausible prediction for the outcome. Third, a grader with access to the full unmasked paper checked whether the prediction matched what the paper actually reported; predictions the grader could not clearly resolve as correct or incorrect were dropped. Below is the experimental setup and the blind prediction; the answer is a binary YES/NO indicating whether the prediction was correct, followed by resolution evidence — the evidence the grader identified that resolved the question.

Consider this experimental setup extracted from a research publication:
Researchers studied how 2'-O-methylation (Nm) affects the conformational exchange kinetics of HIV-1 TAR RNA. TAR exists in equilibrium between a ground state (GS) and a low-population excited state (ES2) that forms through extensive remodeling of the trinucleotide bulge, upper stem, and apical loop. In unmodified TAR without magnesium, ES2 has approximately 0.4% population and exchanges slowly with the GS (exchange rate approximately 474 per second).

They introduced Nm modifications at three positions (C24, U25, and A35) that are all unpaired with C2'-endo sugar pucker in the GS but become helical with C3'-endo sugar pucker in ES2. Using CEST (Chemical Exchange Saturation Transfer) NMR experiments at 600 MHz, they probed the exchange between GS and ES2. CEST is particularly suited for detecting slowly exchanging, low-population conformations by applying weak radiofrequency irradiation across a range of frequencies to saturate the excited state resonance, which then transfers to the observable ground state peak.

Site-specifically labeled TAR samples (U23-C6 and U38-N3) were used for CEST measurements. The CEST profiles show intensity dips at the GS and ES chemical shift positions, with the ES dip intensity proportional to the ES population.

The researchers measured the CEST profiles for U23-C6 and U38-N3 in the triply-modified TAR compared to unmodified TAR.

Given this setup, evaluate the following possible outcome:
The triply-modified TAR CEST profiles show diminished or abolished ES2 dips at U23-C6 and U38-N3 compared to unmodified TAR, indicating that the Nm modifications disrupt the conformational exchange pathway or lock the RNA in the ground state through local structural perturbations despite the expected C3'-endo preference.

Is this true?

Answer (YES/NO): NO